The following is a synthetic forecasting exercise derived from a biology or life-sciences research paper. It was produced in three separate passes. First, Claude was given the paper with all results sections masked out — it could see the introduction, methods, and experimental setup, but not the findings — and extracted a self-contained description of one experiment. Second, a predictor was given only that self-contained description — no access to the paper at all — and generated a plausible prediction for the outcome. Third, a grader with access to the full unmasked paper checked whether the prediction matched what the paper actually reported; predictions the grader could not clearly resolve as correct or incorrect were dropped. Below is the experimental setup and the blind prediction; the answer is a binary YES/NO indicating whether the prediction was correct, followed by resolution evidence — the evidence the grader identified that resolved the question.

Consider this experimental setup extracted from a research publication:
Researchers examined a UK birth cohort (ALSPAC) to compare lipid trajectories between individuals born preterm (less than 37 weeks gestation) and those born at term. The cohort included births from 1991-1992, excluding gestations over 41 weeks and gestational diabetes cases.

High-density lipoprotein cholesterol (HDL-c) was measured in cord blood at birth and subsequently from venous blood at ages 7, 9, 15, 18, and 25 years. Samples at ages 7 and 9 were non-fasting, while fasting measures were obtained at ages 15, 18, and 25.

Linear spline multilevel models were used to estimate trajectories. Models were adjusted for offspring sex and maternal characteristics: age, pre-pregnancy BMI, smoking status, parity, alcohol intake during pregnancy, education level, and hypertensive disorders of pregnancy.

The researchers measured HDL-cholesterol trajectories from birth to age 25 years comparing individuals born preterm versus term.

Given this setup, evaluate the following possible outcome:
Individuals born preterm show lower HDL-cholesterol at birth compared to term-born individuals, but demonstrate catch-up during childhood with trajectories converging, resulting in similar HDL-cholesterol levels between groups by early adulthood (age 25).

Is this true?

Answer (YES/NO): NO